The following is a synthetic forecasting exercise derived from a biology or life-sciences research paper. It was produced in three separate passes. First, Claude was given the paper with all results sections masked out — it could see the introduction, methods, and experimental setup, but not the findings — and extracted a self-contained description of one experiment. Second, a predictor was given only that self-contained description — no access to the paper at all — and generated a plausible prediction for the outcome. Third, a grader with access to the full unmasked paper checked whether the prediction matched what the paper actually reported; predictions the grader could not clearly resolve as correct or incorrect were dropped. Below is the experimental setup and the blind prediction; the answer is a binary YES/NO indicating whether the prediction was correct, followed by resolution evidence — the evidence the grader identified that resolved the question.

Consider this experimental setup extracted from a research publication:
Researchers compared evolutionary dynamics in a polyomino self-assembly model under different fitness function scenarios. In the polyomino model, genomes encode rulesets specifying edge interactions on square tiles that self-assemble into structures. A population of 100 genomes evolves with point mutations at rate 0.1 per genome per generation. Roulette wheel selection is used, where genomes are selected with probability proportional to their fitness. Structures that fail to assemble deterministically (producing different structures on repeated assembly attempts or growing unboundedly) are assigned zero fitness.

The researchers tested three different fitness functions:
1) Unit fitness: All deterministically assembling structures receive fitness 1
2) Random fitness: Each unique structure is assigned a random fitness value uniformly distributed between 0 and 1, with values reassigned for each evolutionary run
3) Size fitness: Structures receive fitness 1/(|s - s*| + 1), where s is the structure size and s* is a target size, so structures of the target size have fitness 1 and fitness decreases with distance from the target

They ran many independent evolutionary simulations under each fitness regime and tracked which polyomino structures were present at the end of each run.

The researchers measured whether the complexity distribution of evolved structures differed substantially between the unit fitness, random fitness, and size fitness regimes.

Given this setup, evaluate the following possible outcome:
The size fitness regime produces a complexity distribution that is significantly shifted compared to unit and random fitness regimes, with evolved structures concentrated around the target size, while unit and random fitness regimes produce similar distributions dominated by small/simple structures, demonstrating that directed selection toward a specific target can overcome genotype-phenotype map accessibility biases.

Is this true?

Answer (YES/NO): NO